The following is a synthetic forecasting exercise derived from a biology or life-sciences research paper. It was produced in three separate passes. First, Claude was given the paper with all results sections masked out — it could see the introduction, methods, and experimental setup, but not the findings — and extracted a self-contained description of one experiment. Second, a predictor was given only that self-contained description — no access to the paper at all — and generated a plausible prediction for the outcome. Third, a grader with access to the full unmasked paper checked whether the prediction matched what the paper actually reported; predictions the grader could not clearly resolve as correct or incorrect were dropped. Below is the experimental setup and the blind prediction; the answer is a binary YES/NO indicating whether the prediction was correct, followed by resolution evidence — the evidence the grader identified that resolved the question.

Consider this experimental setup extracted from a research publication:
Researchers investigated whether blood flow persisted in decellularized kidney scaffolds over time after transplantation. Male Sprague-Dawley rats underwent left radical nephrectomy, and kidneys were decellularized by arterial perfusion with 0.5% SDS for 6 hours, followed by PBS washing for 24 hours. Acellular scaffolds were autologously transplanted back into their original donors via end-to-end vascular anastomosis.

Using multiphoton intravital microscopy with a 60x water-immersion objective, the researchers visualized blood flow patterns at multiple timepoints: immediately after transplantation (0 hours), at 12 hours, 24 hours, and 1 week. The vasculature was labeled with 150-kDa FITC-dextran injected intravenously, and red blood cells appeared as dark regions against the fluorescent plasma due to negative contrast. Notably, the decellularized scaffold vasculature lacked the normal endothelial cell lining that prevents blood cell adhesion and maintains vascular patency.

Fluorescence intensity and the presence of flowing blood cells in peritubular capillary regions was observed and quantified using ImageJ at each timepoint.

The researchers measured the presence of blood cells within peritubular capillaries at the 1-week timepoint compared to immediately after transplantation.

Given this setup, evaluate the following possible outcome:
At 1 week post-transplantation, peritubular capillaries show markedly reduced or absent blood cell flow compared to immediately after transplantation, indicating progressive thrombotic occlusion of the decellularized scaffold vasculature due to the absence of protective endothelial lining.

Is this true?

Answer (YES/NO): YES